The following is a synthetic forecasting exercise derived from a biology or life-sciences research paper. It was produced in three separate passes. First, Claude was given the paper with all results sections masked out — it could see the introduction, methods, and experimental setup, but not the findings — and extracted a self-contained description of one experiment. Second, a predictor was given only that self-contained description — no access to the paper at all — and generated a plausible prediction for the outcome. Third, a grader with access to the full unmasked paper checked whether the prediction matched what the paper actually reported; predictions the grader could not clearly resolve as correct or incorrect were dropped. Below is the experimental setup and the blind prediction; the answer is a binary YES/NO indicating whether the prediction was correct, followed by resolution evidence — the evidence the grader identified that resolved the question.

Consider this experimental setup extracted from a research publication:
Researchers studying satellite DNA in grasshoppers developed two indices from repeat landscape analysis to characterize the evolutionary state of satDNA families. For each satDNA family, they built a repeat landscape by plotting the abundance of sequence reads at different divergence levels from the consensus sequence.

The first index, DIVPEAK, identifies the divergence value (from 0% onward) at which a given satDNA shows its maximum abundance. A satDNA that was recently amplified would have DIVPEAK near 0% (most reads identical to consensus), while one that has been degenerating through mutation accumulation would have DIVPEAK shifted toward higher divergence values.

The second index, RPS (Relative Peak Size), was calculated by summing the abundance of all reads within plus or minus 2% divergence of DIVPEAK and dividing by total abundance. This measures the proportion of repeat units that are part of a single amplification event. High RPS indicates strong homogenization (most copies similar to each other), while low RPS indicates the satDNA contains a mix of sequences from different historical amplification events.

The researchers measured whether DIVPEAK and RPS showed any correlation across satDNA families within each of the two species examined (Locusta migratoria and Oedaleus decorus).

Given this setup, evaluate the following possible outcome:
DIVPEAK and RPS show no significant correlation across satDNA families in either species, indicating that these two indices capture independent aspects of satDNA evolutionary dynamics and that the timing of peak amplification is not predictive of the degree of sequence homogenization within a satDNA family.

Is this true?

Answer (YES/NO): NO